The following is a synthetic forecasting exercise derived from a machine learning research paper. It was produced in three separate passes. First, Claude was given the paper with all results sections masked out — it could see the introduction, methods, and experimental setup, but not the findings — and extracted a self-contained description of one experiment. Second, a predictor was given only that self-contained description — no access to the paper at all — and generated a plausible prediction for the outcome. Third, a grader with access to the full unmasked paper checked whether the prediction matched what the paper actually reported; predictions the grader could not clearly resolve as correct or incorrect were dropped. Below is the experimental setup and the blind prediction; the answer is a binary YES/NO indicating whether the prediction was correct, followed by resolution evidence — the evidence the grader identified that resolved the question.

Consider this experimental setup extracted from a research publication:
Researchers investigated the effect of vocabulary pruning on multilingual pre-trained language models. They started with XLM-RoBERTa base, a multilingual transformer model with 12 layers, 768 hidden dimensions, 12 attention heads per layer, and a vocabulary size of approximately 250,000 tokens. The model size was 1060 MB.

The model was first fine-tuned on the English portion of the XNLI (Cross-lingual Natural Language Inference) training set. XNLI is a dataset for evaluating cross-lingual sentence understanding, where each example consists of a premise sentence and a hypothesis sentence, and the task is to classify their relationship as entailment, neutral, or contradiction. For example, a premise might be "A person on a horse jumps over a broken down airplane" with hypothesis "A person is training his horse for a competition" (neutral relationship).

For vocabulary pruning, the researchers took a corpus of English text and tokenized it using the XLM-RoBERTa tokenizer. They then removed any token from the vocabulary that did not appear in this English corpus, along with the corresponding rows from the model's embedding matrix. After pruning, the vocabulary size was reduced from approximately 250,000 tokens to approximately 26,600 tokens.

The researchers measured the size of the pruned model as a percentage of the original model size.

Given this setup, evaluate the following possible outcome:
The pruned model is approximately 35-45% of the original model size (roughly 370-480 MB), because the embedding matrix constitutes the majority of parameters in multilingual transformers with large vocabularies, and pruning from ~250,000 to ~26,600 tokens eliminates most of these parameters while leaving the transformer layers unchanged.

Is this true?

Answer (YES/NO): YES